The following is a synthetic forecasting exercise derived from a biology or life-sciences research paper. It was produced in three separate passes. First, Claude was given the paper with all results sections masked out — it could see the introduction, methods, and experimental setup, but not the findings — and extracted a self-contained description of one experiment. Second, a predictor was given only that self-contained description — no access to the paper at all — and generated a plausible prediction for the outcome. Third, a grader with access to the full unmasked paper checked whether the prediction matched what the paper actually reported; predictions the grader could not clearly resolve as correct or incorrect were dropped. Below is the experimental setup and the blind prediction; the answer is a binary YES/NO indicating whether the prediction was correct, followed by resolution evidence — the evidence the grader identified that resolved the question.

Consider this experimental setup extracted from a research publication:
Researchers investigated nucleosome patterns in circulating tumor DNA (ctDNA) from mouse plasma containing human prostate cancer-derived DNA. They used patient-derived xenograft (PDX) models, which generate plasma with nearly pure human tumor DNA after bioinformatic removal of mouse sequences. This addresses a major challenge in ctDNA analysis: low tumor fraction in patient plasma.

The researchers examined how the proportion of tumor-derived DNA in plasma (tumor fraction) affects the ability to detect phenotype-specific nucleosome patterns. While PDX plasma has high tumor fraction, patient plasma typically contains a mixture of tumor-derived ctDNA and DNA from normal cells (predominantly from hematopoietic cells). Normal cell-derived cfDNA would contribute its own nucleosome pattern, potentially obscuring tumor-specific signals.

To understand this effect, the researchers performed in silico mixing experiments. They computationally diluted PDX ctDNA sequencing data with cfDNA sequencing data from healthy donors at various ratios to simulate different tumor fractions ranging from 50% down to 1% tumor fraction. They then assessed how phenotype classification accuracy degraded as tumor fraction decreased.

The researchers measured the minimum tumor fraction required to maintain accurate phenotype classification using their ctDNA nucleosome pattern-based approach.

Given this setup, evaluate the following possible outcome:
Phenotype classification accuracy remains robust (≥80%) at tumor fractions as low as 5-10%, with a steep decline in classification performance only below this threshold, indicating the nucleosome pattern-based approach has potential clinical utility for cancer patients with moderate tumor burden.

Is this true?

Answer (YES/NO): NO